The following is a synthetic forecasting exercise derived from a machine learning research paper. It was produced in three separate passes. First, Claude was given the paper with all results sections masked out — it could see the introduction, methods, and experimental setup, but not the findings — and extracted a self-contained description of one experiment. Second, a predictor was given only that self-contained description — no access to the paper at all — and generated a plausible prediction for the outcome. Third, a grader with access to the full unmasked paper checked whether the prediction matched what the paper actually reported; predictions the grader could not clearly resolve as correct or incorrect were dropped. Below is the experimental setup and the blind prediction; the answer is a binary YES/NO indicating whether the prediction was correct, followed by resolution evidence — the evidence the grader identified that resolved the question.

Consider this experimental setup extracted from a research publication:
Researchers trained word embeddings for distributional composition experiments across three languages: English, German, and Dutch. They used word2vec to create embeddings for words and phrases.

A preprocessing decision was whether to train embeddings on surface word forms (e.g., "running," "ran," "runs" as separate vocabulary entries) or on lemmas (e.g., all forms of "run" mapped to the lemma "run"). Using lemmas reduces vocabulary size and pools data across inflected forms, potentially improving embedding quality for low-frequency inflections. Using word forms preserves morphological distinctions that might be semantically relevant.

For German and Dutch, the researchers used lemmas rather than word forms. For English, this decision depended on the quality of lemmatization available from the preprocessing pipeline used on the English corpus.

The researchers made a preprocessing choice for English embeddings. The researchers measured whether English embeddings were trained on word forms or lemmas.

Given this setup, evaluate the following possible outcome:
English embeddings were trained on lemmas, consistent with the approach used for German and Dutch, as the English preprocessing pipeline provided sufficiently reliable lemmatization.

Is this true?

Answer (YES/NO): NO